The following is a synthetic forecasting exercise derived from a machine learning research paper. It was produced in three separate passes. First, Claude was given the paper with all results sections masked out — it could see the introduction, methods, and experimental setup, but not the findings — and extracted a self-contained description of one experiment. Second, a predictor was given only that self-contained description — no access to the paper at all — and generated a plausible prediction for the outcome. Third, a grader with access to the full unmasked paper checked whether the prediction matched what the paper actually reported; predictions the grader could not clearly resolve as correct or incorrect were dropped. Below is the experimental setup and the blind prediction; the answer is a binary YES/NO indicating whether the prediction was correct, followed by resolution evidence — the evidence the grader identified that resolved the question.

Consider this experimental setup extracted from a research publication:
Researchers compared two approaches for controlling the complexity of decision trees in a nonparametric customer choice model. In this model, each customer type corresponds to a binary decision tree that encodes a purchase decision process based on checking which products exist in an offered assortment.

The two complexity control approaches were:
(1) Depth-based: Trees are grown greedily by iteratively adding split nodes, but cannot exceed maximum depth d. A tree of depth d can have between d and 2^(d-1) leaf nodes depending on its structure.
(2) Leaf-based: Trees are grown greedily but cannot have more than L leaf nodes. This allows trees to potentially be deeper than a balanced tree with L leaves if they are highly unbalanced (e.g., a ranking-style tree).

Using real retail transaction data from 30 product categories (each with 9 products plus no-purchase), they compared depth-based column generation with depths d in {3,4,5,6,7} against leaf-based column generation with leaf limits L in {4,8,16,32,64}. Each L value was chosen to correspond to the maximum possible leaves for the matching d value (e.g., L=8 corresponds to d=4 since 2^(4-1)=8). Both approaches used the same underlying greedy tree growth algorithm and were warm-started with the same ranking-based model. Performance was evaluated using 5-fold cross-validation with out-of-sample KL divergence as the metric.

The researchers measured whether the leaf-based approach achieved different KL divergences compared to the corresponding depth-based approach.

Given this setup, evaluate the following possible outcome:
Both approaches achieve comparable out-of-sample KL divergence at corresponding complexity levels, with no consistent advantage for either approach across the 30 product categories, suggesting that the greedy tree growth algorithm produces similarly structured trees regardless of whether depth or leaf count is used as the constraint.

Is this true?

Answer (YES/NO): NO